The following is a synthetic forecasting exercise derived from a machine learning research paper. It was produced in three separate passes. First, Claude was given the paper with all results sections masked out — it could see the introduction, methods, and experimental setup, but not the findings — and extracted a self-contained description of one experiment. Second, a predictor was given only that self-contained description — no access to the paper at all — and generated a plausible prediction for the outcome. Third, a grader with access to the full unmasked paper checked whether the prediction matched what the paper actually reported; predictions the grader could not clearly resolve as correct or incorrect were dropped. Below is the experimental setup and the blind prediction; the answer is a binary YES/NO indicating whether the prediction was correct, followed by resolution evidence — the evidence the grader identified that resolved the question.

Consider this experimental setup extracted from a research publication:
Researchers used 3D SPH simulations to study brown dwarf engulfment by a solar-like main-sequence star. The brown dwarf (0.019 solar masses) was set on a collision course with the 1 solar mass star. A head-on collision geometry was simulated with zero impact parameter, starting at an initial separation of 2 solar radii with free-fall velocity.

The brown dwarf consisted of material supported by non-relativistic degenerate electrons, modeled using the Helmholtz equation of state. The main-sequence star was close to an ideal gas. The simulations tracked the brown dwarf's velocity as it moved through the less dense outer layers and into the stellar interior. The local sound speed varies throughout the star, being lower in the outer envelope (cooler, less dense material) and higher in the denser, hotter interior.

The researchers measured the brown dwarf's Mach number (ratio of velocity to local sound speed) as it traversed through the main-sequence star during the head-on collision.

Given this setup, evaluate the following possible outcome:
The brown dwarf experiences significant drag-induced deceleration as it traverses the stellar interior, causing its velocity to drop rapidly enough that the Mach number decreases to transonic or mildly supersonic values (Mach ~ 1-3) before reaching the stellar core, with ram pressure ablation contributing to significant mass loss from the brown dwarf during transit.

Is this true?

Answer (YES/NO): NO